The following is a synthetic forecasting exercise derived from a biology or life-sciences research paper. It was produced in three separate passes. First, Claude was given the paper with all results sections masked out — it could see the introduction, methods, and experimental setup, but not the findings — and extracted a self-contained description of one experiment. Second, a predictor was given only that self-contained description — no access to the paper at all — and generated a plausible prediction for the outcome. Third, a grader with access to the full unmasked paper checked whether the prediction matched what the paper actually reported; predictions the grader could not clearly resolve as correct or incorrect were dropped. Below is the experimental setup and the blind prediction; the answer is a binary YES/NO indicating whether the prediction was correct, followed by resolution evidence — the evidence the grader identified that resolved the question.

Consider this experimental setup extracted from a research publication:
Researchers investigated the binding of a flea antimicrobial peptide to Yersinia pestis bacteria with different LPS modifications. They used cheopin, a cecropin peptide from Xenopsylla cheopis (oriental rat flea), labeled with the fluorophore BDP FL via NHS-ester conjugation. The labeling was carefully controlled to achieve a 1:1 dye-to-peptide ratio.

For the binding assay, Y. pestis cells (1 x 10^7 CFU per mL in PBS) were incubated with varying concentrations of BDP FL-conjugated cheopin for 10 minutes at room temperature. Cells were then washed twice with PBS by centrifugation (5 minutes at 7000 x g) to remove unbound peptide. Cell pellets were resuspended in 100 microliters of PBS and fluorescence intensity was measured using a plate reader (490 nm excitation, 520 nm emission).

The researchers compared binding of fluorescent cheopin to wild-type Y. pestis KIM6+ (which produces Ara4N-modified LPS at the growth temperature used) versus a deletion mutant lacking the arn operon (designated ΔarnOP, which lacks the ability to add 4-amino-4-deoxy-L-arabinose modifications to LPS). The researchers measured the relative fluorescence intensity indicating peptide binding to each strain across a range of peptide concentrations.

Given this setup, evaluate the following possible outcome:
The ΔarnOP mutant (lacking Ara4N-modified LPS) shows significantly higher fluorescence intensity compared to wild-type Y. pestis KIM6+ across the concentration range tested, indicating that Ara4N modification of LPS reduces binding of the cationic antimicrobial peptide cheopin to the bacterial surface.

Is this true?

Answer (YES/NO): YES